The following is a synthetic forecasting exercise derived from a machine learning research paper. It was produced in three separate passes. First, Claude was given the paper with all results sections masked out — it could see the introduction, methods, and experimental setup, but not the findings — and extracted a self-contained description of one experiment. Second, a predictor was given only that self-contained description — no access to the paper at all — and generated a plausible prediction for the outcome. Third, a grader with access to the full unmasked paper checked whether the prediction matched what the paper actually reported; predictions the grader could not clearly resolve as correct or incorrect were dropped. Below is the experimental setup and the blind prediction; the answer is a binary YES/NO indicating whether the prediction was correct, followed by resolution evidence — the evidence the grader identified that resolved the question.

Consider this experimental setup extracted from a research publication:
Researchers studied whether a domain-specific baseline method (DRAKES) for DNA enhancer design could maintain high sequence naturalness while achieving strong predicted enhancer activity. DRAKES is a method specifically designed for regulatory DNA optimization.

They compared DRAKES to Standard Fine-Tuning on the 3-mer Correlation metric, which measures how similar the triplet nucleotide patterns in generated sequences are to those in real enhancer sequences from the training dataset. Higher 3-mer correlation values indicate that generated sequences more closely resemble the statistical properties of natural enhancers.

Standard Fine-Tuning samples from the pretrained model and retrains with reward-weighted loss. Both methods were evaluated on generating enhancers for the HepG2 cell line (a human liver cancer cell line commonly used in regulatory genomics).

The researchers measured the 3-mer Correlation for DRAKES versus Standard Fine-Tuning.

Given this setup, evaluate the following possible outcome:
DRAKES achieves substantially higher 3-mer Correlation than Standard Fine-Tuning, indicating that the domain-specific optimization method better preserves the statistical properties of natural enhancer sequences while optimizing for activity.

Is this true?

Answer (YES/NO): NO